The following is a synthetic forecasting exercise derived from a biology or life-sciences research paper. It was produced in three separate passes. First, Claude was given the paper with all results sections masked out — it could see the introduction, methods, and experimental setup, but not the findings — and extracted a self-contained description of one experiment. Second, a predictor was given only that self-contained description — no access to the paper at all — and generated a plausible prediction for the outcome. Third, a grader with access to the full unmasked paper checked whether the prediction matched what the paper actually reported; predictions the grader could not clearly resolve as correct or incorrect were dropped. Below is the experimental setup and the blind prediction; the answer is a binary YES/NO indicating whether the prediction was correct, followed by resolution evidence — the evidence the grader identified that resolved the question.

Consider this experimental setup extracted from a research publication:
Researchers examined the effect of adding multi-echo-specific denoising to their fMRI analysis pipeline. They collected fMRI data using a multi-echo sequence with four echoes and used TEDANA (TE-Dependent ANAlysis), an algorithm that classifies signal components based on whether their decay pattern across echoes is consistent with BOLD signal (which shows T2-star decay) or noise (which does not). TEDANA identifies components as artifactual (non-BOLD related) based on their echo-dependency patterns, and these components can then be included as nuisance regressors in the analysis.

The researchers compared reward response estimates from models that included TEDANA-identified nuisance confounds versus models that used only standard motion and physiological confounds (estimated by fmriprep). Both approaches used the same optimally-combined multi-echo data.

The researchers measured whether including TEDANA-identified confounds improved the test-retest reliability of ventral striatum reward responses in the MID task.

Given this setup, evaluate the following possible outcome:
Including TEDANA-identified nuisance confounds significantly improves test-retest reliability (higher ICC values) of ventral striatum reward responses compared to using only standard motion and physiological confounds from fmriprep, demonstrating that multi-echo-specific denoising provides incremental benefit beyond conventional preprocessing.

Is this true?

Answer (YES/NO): NO